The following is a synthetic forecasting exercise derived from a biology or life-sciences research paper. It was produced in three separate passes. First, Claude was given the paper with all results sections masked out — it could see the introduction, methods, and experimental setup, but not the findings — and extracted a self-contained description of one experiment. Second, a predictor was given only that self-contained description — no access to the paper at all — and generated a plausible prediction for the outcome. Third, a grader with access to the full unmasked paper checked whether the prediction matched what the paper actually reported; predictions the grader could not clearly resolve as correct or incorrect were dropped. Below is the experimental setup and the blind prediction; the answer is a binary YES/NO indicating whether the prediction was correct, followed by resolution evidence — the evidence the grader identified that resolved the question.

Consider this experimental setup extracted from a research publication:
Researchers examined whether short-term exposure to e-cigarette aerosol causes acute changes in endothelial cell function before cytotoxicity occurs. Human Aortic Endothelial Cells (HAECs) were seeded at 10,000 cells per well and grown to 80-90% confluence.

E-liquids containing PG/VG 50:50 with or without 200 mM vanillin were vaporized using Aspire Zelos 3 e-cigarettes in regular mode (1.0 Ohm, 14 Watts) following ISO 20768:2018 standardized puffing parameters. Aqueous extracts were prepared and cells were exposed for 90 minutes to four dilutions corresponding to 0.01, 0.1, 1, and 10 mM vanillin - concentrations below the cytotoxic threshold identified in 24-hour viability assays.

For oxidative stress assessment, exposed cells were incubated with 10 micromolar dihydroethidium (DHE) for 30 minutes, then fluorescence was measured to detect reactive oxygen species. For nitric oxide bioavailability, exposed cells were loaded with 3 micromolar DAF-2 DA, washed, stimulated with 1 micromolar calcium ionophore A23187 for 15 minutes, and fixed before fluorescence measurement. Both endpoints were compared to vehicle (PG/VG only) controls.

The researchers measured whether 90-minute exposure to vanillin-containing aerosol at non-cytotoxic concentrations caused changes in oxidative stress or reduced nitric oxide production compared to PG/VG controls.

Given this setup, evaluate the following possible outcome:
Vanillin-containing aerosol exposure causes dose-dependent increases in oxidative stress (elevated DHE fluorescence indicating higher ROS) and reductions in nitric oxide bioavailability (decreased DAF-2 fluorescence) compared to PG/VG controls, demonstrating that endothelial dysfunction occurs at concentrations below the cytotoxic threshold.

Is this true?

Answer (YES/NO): NO